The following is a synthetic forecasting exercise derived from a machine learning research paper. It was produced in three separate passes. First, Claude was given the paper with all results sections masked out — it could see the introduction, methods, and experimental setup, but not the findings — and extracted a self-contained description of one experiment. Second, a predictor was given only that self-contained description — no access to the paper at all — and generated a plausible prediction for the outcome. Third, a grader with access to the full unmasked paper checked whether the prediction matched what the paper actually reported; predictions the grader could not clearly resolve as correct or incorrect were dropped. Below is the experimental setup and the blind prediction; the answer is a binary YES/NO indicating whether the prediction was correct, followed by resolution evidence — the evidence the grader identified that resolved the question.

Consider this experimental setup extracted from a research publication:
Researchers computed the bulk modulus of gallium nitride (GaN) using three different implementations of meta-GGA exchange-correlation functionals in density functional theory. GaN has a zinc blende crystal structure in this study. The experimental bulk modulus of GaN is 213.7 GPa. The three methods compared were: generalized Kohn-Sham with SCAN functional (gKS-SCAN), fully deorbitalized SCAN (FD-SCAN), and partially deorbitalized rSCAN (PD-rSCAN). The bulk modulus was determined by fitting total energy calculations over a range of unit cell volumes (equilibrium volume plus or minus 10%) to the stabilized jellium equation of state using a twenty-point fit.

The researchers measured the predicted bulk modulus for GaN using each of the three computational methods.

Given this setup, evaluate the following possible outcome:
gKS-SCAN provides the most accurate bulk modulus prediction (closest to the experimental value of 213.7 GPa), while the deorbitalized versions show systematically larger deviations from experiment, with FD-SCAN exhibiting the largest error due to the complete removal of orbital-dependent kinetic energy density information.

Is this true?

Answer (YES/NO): NO